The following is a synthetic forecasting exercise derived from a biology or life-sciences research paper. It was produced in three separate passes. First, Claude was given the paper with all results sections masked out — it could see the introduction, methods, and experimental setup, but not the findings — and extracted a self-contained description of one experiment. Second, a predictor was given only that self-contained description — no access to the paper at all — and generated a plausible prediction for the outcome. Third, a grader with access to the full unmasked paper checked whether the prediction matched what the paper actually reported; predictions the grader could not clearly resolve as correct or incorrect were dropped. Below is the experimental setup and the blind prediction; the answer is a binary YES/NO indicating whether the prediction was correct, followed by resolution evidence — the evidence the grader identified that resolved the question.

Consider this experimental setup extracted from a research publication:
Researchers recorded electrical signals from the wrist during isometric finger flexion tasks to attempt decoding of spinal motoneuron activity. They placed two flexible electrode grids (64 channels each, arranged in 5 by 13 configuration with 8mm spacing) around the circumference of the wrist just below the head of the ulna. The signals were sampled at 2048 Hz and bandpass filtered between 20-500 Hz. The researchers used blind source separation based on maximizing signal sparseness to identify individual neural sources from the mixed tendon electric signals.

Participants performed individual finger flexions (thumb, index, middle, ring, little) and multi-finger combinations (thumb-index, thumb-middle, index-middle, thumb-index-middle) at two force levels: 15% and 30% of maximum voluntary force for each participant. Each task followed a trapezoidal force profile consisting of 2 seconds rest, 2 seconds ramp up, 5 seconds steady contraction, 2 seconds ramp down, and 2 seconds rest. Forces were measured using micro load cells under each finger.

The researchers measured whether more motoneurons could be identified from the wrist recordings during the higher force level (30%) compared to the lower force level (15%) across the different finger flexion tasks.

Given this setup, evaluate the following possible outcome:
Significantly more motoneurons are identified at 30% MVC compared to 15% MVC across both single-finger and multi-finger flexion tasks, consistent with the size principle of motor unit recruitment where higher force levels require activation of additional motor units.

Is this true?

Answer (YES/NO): NO